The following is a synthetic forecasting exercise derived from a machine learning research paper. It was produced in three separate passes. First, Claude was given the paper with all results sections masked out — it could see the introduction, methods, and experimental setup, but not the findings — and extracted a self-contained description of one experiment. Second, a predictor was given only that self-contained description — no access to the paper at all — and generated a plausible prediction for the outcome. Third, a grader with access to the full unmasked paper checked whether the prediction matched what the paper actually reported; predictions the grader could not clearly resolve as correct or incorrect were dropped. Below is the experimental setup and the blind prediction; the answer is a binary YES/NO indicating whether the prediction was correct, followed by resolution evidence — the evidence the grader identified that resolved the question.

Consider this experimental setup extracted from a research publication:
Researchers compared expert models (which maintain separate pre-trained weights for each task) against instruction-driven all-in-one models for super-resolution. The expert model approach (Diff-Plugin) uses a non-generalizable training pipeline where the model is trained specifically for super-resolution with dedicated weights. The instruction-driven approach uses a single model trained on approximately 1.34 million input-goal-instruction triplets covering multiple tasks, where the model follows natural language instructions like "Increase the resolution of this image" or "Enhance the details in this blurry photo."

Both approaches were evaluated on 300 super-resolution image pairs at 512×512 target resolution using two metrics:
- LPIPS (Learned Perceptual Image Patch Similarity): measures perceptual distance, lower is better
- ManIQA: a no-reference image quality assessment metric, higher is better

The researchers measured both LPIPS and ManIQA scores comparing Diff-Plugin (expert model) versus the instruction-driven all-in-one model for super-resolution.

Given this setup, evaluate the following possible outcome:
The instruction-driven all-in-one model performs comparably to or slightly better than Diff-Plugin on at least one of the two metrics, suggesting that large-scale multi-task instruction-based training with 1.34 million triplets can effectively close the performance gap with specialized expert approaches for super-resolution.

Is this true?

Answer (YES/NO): YES